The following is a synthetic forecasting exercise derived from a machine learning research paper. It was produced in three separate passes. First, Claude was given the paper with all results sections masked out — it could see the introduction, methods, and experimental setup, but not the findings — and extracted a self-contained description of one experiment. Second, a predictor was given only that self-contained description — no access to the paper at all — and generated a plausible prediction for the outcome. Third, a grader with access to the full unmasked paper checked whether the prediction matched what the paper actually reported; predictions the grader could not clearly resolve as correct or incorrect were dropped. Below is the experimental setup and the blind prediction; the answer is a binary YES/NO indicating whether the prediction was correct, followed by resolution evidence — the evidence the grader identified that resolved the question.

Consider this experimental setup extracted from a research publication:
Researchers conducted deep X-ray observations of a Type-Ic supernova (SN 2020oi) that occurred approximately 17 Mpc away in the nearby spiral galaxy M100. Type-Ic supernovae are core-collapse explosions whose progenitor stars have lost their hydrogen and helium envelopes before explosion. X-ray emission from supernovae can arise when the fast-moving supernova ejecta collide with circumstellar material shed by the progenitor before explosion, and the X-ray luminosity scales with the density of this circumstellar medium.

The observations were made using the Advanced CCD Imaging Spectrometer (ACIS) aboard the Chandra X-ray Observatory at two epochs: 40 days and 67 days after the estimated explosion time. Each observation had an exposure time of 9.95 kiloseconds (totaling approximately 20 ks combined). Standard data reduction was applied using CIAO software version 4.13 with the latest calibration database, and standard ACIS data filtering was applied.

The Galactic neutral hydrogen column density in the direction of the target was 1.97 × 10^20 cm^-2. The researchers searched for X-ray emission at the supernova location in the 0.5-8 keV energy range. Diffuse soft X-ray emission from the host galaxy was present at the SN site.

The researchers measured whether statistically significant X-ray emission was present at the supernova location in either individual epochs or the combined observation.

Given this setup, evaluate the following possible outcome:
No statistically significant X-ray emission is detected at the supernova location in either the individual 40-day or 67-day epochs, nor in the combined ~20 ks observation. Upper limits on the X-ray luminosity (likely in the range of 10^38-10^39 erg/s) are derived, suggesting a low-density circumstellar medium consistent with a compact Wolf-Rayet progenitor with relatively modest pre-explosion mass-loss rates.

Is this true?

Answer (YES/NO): NO